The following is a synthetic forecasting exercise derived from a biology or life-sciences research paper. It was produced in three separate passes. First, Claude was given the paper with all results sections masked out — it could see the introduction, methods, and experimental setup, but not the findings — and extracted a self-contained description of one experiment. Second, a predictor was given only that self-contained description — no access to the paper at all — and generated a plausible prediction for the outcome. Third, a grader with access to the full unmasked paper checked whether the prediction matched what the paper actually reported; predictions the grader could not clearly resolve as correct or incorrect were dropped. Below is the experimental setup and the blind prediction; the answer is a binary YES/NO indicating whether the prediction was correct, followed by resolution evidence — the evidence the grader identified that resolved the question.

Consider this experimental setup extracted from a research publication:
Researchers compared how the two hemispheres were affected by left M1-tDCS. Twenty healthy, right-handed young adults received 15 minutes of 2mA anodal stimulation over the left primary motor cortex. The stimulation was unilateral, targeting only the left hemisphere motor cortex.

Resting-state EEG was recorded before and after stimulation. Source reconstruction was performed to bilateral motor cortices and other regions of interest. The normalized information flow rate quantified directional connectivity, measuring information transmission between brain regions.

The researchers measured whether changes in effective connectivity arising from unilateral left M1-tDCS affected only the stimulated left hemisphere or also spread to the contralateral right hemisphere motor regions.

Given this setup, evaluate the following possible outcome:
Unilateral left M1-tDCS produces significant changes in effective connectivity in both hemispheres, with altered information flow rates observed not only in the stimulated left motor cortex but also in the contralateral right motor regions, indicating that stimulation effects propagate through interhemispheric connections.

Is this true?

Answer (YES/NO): YES